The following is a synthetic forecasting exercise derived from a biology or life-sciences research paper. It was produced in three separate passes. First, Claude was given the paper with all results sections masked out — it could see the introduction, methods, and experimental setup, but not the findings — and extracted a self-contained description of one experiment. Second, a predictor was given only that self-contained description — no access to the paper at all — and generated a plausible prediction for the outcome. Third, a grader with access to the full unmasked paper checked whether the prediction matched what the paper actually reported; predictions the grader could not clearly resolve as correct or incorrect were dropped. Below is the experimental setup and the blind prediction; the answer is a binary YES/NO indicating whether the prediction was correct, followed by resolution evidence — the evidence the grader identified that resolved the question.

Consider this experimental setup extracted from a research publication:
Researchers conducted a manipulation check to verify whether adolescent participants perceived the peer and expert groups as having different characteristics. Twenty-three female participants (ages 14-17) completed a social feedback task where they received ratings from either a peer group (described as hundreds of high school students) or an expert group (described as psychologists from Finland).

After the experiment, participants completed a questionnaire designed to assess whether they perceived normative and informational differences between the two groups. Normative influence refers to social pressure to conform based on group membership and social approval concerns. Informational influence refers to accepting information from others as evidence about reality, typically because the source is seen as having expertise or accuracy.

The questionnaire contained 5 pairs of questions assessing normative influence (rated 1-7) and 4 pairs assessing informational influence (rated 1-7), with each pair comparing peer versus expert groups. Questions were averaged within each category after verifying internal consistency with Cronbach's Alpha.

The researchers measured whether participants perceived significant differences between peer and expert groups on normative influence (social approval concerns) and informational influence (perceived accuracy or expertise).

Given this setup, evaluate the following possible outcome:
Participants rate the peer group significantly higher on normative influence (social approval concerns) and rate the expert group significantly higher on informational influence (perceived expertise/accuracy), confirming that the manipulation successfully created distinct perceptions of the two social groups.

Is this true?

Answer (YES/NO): NO